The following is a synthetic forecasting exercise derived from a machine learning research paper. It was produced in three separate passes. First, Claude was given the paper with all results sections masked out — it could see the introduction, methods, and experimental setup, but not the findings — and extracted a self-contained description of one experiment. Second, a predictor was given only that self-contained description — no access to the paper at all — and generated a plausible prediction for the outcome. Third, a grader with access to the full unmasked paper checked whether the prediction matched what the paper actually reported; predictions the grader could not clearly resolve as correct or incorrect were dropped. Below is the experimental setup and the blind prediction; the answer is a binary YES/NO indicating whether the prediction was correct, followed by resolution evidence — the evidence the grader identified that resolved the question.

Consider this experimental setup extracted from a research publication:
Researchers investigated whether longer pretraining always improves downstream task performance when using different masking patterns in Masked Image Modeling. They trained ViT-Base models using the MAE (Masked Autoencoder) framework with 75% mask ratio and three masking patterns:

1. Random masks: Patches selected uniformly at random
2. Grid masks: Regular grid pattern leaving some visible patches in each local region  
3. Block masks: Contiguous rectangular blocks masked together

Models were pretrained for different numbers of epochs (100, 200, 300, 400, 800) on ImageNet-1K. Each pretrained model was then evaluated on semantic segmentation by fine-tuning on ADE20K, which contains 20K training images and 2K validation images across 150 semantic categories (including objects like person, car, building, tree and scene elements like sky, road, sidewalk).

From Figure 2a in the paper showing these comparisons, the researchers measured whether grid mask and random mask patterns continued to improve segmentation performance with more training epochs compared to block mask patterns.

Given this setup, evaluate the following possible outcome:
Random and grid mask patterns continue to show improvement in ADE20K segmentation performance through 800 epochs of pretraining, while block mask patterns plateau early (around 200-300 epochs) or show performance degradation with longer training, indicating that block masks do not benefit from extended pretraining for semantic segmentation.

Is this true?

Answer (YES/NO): NO